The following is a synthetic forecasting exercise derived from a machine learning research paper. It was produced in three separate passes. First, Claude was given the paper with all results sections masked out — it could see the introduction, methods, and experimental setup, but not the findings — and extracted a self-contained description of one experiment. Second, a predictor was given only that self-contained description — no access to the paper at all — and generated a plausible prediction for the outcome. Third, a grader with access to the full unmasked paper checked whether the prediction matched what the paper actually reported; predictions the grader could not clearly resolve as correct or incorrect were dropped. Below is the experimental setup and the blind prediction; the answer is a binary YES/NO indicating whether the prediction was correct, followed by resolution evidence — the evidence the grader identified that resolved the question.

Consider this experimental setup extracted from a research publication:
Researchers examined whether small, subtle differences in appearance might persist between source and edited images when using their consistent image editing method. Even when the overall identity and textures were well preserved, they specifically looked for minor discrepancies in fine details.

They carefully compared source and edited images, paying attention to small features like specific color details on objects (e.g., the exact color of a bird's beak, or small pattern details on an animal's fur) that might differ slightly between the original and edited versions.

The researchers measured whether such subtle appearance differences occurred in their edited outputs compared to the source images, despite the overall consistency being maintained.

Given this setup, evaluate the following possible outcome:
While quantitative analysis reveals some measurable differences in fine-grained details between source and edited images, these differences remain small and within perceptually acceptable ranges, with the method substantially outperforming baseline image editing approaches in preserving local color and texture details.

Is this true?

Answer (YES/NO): NO